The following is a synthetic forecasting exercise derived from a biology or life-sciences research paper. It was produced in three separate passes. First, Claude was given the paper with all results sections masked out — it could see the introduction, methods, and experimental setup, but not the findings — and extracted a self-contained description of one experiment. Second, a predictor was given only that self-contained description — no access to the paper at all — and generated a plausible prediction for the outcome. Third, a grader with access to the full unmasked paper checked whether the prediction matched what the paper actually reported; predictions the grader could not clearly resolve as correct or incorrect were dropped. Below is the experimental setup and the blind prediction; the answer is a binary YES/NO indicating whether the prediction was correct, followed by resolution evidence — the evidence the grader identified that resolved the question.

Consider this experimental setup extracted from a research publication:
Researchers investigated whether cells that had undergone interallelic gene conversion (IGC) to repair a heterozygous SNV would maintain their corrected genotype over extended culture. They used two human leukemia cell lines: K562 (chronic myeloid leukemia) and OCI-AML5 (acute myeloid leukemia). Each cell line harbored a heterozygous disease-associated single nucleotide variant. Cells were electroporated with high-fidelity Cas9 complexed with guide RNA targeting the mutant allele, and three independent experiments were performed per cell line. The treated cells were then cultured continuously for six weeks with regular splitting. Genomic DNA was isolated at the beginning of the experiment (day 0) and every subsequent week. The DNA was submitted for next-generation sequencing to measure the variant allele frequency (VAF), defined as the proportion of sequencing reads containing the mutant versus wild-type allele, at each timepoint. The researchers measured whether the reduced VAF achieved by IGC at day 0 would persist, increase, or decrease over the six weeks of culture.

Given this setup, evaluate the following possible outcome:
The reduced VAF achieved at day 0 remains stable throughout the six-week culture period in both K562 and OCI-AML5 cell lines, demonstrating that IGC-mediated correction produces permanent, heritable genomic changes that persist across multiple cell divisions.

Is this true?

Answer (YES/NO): YES